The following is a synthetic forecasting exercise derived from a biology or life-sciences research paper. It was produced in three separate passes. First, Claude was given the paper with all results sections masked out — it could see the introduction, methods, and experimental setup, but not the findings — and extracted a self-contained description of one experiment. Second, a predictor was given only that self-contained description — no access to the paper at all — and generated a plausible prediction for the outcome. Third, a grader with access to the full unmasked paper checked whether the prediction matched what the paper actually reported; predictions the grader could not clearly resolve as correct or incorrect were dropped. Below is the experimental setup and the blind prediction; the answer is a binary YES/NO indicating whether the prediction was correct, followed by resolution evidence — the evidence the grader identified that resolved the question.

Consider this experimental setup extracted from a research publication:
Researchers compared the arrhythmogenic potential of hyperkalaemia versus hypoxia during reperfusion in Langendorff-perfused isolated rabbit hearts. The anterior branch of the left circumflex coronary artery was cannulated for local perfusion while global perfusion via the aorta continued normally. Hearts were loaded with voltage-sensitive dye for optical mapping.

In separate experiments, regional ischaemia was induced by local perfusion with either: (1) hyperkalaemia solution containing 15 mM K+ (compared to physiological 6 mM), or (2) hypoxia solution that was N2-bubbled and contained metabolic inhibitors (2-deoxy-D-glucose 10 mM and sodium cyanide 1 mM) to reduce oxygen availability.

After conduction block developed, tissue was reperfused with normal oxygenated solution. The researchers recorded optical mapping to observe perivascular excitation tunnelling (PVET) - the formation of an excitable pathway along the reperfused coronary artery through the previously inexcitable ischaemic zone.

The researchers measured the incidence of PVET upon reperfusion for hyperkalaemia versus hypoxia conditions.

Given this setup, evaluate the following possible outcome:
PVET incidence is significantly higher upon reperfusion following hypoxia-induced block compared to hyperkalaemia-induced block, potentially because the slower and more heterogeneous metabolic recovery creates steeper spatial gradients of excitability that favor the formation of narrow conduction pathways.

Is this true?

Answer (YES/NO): NO